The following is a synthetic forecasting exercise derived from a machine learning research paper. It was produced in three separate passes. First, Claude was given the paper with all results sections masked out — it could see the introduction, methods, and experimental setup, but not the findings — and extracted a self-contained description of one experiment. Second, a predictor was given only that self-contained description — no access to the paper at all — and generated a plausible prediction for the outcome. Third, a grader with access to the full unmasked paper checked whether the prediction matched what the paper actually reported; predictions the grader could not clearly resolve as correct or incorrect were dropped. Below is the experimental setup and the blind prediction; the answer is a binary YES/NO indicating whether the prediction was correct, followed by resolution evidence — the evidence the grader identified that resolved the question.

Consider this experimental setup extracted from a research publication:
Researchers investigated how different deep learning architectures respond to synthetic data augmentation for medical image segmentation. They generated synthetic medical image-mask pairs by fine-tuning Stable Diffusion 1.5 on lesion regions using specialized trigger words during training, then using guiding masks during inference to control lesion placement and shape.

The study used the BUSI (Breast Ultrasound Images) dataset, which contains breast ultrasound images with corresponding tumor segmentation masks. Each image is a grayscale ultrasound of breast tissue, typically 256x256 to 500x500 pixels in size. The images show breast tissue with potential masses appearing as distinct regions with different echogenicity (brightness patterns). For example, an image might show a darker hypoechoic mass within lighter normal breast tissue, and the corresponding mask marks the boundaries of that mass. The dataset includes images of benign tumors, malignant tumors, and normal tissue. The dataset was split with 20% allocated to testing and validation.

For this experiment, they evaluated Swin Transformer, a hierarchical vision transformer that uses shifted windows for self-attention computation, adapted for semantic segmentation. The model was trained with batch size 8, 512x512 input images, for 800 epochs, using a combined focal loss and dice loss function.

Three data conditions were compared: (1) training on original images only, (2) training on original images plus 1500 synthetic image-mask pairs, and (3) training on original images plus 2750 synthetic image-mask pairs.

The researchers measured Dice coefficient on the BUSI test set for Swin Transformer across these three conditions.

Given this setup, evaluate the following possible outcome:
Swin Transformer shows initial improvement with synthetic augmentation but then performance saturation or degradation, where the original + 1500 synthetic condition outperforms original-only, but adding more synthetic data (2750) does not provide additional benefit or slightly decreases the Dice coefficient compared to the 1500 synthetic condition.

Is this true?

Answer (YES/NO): NO